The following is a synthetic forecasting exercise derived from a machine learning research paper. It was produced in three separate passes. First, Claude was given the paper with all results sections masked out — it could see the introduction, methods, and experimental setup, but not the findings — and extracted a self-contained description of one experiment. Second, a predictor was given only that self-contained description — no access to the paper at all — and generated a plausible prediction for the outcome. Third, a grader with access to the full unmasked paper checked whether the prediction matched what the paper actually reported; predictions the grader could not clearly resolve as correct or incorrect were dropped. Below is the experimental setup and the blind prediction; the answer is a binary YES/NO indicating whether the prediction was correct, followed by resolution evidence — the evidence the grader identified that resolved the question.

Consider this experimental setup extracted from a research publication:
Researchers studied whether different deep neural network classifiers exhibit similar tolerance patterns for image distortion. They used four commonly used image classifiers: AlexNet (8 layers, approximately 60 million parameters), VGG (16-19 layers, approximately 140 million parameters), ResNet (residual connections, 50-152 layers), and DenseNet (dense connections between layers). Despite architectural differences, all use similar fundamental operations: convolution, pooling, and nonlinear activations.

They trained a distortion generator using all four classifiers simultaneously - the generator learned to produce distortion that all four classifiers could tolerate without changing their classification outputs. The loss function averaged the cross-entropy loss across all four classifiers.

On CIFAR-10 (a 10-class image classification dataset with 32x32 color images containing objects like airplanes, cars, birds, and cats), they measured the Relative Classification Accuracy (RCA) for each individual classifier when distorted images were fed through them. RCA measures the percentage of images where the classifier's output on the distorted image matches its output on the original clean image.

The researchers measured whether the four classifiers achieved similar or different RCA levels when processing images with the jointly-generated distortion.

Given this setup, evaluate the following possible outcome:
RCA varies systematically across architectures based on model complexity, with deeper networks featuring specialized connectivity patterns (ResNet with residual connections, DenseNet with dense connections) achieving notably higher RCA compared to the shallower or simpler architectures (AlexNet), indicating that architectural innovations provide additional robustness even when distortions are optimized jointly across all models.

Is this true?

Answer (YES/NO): NO